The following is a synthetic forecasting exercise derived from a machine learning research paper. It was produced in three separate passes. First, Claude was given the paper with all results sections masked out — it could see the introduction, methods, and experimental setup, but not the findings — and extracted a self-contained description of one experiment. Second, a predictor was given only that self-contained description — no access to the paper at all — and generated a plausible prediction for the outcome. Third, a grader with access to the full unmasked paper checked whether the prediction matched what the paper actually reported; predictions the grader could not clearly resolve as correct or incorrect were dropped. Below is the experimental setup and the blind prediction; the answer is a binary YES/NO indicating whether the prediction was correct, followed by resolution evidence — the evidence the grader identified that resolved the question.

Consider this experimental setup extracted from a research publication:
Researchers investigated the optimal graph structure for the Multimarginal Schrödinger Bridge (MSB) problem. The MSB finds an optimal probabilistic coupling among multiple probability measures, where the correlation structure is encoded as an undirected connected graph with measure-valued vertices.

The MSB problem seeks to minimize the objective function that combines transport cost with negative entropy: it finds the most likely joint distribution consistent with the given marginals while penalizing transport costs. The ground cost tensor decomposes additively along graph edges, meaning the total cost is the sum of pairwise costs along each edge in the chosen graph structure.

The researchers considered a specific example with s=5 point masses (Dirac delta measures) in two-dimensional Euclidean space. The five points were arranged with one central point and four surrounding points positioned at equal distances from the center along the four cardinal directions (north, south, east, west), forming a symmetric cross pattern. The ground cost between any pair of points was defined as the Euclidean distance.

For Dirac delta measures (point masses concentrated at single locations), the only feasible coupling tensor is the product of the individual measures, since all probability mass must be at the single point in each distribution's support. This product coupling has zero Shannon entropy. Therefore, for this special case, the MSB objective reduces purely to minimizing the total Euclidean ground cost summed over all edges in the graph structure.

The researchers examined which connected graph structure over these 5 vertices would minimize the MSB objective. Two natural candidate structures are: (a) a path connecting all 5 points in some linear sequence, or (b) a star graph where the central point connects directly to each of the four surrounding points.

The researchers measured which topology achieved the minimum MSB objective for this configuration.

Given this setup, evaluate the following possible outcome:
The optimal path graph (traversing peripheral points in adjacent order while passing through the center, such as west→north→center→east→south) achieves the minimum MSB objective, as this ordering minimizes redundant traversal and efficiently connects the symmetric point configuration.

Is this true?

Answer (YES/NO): NO